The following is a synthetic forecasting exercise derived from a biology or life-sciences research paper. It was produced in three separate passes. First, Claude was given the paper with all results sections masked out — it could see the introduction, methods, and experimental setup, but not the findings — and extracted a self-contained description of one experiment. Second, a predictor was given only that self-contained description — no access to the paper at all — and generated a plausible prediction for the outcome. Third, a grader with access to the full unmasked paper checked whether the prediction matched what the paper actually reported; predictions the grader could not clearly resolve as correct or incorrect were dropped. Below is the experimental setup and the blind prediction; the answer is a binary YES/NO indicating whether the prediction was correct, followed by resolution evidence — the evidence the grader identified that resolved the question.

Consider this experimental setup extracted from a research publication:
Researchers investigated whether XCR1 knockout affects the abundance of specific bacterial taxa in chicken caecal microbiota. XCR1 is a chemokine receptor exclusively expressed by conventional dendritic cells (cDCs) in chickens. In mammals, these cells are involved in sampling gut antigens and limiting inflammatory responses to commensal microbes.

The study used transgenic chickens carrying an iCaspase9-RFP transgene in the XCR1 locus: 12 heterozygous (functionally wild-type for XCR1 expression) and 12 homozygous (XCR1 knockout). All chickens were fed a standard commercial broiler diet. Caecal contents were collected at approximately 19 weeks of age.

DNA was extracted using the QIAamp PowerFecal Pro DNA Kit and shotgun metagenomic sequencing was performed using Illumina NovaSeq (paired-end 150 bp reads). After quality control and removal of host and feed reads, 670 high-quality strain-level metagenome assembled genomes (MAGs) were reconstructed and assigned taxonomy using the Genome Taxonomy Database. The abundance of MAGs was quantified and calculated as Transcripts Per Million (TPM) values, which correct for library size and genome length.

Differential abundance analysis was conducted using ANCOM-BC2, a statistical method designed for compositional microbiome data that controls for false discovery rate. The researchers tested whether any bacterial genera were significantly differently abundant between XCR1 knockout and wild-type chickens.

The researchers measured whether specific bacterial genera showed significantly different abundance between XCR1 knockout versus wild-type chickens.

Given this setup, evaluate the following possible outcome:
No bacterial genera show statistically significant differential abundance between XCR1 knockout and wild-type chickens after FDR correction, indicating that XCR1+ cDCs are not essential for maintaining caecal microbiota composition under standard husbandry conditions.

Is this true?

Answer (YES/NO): YES